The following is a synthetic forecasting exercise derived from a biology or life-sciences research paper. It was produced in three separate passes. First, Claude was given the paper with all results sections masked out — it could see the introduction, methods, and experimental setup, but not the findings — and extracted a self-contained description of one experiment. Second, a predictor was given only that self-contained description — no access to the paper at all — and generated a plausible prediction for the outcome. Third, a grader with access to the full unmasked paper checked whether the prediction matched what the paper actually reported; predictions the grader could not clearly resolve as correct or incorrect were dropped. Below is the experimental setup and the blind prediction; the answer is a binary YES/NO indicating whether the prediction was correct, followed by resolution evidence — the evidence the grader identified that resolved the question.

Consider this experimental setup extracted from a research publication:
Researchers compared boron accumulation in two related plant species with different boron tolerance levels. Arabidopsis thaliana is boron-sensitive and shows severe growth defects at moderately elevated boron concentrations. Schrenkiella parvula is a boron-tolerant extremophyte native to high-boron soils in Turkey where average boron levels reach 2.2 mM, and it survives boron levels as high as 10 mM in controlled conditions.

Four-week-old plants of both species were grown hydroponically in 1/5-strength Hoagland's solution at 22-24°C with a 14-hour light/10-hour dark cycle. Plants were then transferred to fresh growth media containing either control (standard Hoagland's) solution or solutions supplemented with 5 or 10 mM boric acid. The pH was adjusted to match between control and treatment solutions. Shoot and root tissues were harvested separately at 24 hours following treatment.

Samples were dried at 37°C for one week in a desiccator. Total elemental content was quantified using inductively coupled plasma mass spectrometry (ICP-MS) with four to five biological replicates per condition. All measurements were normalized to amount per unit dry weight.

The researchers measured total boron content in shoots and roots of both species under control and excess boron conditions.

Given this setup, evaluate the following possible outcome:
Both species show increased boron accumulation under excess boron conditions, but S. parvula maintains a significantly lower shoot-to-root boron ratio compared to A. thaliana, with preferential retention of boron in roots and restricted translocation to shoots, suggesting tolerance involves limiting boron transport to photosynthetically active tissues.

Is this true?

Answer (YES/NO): NO